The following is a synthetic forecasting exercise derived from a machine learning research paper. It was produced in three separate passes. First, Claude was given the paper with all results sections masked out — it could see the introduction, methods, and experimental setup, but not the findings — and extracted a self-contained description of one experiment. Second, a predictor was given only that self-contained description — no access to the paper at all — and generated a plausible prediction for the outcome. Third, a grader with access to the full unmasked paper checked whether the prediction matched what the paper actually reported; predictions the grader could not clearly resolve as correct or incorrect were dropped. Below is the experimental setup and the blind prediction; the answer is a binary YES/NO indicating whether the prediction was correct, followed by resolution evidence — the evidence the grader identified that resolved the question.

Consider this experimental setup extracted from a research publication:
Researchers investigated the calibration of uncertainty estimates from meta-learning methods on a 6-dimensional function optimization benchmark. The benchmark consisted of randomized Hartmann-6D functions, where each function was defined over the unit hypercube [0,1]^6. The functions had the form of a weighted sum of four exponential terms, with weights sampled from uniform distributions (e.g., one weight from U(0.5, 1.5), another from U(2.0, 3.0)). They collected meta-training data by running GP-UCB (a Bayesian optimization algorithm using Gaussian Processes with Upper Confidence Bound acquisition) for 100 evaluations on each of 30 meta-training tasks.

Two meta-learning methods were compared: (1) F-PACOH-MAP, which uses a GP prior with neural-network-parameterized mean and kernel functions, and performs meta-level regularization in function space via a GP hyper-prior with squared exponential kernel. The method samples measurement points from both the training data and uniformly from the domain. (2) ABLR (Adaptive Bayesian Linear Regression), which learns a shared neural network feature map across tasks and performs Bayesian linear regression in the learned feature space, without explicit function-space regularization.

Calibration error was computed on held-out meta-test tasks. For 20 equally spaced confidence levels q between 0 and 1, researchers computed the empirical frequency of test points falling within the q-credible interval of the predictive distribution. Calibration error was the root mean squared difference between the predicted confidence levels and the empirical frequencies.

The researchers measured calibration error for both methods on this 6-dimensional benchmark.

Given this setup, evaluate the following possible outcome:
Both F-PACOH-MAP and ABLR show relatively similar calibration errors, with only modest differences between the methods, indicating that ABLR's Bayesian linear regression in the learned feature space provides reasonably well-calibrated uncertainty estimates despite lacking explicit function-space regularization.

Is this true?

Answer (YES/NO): YES